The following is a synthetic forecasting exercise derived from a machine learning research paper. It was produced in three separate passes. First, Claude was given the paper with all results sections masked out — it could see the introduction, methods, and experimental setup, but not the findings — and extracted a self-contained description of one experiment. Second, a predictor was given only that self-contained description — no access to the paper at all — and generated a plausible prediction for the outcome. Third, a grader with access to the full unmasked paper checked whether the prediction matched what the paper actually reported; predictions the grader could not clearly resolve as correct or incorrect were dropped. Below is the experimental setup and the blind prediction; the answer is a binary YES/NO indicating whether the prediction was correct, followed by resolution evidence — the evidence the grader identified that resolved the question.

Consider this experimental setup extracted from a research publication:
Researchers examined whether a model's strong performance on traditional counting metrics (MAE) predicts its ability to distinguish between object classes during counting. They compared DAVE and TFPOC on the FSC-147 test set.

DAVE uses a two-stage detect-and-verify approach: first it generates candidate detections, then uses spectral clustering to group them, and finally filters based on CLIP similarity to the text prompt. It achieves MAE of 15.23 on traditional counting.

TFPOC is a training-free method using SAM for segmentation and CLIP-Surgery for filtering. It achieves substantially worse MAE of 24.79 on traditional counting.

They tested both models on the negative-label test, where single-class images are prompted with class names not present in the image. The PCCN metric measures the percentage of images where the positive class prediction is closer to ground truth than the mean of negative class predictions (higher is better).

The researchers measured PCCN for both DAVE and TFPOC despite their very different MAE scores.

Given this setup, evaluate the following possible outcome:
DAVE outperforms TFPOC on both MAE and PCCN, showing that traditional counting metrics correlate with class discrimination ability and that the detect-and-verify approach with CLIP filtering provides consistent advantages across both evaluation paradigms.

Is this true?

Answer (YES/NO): NO